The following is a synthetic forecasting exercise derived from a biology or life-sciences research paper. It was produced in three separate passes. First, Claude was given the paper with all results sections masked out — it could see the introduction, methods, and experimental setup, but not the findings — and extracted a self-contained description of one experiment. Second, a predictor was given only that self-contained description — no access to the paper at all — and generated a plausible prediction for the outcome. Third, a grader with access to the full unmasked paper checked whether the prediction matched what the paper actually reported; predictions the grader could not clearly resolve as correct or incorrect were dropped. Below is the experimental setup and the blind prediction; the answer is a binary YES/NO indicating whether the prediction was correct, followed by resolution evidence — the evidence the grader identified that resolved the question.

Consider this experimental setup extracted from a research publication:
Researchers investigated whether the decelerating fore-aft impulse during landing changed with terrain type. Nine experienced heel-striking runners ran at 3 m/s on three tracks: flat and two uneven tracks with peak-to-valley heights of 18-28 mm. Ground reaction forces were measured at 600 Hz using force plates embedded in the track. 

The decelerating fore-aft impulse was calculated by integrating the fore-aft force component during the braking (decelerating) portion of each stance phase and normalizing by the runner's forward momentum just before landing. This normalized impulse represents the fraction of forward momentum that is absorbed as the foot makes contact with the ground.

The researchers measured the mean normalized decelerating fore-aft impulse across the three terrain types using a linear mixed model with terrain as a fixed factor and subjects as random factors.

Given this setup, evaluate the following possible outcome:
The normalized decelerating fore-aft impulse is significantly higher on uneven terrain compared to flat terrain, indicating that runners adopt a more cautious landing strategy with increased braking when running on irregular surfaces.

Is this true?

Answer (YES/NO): NO